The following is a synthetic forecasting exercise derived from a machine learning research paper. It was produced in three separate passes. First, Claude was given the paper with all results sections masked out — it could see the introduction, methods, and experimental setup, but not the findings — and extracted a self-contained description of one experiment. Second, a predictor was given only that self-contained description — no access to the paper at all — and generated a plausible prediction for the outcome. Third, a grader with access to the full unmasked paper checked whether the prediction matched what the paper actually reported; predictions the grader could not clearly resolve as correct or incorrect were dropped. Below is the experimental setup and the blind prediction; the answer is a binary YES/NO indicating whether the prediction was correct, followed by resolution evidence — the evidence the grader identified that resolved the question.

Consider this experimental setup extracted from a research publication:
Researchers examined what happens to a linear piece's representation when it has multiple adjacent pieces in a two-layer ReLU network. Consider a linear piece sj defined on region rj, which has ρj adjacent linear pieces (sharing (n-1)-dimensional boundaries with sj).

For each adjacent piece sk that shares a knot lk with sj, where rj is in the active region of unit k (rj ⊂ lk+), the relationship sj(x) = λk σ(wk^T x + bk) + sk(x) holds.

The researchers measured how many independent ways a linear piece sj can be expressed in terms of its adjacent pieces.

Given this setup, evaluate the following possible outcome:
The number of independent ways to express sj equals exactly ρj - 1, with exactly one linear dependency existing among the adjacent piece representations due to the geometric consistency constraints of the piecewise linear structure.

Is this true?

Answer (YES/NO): NO